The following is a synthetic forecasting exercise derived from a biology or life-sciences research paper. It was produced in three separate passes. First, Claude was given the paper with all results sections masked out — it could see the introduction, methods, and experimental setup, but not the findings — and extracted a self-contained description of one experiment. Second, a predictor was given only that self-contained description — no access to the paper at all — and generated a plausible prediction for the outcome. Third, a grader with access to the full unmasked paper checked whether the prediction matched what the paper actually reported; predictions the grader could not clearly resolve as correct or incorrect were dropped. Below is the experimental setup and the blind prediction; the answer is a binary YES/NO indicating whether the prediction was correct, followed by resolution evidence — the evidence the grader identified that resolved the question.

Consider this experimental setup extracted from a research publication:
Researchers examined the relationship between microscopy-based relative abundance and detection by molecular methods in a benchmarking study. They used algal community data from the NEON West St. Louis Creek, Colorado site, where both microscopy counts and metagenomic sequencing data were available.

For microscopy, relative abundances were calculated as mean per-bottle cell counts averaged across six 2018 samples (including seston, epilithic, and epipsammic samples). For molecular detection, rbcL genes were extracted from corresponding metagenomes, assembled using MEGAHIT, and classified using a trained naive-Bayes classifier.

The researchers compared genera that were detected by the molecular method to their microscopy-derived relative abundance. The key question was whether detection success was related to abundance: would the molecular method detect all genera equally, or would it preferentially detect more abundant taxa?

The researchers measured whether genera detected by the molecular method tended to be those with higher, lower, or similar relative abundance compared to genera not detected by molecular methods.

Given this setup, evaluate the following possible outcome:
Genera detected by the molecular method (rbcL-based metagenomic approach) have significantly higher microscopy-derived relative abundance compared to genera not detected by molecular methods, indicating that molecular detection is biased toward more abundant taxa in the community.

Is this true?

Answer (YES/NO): YES